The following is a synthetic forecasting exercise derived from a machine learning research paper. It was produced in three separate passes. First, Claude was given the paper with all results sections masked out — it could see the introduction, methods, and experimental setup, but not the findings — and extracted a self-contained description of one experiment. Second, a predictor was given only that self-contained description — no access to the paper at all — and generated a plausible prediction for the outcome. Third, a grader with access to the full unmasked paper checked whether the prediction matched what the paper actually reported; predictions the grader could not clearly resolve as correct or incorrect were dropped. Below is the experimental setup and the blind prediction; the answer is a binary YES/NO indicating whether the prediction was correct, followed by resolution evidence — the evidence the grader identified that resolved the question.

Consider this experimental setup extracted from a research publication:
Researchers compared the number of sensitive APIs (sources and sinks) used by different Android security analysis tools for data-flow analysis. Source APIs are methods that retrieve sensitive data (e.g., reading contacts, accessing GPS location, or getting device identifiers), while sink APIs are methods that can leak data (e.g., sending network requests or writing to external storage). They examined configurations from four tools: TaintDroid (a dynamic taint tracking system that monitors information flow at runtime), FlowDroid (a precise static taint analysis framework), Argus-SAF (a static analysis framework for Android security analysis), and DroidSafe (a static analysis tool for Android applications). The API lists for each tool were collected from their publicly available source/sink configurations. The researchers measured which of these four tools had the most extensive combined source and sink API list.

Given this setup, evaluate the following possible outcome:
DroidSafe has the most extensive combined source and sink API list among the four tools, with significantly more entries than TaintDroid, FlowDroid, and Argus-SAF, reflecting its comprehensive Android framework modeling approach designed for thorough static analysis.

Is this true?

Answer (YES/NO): YES